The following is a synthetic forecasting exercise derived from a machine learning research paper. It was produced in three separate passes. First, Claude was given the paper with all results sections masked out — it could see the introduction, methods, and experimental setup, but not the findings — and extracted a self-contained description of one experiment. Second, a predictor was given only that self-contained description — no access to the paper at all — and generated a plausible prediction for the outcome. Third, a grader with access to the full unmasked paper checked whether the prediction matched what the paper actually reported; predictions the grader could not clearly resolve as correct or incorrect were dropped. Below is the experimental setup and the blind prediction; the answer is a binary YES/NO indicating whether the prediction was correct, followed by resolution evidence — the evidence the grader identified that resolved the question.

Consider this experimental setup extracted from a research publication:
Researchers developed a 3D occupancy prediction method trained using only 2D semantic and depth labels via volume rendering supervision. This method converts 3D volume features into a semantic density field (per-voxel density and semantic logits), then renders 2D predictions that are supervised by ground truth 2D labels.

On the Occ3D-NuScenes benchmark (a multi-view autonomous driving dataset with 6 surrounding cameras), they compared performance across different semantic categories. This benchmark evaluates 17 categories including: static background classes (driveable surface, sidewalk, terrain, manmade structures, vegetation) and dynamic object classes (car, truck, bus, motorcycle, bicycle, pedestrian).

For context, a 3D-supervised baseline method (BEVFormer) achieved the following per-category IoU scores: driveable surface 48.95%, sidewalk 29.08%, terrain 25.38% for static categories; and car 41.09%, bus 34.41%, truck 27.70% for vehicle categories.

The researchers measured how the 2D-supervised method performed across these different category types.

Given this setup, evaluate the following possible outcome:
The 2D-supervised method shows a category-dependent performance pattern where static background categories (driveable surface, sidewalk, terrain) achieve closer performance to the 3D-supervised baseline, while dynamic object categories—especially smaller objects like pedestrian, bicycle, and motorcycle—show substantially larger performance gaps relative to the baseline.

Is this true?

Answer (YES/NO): NO